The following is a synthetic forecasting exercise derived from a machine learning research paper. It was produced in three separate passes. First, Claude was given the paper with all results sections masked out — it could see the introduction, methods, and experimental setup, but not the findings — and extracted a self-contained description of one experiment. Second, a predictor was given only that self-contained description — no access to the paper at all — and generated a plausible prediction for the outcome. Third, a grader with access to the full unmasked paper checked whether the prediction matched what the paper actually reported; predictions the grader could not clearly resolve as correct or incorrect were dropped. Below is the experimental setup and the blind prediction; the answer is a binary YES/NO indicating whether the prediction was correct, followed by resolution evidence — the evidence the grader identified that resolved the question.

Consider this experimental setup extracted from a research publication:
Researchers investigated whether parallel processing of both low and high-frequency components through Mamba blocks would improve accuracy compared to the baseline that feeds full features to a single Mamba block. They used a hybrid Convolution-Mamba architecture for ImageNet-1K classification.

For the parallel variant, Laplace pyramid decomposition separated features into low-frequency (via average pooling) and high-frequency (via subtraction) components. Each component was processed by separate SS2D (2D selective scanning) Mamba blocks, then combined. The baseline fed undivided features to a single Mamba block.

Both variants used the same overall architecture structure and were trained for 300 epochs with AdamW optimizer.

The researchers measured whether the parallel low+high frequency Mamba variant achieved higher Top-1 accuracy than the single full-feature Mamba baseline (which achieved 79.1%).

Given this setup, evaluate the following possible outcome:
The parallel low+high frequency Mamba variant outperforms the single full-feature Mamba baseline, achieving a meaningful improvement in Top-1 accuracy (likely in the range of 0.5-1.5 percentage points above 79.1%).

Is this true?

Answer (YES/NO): NO